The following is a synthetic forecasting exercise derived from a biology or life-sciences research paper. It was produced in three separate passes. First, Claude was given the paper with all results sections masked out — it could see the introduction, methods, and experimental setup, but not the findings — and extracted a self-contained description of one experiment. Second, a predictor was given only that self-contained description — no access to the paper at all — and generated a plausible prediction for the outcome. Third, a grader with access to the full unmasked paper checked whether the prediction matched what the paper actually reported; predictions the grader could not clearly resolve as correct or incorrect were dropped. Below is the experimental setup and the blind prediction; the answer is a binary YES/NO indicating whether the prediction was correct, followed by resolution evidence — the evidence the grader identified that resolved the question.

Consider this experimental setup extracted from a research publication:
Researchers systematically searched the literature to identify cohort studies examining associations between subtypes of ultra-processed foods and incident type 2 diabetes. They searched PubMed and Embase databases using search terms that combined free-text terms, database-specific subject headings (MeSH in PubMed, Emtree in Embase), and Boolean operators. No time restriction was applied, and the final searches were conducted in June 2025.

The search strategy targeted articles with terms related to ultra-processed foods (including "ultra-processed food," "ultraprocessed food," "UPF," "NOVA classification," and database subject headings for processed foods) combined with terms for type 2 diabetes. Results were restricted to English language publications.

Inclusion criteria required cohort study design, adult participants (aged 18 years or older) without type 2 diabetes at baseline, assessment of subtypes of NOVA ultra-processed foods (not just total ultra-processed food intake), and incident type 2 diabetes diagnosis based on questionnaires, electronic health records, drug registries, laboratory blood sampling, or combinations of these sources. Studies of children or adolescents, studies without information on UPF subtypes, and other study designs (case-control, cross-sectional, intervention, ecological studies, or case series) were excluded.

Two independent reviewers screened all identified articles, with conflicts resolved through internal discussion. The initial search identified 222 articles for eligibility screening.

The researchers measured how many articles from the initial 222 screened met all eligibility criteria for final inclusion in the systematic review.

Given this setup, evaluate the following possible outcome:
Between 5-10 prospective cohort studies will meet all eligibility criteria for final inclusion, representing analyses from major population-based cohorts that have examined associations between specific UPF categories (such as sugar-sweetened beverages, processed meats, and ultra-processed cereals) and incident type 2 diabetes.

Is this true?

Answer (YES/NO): YES